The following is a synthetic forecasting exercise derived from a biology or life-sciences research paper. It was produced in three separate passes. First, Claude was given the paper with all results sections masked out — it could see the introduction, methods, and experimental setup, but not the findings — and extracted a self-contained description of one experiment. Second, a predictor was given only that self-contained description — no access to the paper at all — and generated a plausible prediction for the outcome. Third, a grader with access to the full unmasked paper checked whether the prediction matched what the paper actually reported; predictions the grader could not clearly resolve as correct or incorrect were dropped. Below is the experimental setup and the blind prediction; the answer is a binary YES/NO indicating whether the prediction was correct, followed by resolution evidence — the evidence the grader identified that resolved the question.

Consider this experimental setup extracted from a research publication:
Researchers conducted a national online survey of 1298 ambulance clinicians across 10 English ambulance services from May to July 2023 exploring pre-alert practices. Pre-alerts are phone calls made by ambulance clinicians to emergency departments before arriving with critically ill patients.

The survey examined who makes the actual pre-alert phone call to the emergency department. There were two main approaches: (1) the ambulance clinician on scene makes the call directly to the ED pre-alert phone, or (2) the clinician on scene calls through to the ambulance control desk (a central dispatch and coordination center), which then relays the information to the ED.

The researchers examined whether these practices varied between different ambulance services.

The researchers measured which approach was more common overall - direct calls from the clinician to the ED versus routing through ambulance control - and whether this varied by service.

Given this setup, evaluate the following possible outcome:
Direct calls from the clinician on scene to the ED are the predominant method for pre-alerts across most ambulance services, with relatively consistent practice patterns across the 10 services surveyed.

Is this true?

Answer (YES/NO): NO